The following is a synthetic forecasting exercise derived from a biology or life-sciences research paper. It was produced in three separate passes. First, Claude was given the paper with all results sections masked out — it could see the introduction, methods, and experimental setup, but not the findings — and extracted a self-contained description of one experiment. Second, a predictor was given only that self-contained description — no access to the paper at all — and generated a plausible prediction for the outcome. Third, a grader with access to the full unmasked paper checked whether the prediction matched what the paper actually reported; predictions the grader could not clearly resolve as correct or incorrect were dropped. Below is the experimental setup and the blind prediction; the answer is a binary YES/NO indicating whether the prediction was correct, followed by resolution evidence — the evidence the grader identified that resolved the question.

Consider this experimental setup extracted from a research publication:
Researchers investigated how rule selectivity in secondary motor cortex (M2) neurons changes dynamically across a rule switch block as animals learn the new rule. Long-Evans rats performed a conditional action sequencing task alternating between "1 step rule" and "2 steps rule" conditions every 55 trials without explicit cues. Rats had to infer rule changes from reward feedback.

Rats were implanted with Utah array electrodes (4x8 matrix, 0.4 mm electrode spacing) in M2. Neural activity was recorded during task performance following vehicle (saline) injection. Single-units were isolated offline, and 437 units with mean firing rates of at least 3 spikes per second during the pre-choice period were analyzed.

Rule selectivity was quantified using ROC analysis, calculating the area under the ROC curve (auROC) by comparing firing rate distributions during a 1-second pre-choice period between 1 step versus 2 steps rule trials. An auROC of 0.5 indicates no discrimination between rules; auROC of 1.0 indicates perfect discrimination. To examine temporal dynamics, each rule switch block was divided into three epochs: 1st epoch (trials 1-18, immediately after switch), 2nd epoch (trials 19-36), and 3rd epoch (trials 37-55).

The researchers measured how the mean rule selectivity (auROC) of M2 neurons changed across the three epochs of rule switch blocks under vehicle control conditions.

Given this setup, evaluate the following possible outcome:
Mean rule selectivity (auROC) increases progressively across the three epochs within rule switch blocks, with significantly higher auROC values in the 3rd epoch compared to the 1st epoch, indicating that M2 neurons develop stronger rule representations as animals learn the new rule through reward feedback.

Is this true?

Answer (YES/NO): NO